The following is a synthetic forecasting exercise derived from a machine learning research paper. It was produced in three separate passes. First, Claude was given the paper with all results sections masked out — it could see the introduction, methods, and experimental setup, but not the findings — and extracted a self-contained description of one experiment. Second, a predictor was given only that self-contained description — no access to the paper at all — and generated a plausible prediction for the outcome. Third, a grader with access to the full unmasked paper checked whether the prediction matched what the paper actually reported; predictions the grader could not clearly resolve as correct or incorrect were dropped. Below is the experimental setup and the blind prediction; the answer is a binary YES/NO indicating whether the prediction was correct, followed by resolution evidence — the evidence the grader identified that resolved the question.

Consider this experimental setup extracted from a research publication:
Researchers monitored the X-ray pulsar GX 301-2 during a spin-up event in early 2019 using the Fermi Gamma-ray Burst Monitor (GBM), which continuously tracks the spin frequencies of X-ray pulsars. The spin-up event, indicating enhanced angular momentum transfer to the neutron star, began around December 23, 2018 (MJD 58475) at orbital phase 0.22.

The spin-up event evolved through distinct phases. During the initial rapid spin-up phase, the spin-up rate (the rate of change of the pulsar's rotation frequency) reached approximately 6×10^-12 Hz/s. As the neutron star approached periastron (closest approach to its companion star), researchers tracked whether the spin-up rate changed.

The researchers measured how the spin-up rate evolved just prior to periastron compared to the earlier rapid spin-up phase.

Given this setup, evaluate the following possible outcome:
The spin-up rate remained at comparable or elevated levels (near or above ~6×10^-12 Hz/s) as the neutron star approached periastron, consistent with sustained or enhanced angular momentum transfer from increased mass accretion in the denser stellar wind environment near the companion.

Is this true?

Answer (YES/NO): YES